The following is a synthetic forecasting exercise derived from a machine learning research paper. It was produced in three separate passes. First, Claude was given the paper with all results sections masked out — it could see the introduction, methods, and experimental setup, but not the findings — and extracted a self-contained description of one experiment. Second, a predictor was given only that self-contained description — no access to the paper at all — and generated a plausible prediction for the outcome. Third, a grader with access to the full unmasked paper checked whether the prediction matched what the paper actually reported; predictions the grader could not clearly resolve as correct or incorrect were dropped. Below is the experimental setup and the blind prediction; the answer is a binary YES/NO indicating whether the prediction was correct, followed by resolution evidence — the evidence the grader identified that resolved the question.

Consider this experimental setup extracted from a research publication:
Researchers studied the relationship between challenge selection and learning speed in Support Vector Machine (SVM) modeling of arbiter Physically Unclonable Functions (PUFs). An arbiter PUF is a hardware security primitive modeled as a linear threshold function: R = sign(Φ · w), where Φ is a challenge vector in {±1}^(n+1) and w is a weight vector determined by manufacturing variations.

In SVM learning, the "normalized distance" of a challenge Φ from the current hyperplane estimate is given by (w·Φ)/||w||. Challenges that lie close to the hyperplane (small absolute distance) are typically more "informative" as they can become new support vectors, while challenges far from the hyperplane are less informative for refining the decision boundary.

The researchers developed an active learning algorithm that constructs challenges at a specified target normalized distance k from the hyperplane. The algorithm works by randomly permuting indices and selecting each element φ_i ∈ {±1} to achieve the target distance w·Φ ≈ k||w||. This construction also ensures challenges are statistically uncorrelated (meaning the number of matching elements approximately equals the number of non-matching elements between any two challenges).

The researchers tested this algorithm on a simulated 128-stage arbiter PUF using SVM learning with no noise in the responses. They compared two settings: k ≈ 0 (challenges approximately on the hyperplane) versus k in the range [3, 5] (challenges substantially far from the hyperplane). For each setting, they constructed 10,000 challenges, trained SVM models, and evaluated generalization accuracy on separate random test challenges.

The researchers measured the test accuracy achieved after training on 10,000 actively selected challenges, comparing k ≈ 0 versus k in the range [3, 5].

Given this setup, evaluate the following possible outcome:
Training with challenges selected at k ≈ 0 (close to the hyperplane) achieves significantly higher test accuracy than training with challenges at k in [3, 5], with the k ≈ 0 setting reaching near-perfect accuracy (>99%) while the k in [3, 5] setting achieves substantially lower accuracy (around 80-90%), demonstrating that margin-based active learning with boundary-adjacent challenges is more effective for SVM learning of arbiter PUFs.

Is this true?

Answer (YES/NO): NO